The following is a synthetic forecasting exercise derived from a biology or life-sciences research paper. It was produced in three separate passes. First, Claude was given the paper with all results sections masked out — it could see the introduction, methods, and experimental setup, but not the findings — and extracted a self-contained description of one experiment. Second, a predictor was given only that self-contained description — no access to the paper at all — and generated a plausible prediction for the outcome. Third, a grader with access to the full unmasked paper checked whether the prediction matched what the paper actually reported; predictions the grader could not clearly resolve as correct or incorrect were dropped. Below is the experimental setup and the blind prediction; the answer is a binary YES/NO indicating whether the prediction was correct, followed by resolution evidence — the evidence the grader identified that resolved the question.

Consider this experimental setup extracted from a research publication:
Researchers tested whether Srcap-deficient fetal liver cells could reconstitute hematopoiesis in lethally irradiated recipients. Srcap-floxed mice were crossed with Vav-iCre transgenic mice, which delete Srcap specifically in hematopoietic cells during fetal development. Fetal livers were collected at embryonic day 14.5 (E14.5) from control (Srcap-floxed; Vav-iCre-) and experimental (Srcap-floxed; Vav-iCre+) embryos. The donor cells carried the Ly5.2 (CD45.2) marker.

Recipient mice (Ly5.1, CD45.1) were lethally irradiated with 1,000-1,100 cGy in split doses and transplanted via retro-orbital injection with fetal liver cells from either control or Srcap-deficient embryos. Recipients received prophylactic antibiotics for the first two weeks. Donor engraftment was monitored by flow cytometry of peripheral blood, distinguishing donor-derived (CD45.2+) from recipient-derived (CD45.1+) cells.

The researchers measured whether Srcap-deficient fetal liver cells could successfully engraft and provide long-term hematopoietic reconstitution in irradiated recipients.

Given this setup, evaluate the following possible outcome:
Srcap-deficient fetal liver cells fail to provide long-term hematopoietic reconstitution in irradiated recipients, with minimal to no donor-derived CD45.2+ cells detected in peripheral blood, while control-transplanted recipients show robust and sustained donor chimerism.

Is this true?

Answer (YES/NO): YES